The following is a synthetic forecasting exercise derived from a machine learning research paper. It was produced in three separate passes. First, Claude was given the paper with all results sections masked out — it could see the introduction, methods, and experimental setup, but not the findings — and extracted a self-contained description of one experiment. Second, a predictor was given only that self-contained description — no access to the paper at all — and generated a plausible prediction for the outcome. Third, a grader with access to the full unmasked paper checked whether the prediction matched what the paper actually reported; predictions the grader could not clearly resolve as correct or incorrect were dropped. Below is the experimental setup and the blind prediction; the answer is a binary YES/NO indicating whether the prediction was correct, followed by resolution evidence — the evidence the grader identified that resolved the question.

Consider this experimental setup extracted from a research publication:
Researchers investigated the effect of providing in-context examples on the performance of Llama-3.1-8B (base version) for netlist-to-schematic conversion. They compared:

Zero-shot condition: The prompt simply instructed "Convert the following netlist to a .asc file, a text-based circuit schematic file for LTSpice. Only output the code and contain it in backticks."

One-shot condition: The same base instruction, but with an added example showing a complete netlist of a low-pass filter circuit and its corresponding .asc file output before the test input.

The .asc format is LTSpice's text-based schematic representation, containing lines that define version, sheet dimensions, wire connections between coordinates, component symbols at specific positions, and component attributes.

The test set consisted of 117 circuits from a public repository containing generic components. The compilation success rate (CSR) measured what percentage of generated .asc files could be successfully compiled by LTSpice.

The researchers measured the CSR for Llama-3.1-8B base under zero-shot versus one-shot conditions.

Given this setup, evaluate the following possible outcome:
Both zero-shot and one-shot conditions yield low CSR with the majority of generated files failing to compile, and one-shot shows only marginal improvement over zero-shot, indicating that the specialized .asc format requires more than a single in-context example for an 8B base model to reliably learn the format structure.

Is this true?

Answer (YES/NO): NO